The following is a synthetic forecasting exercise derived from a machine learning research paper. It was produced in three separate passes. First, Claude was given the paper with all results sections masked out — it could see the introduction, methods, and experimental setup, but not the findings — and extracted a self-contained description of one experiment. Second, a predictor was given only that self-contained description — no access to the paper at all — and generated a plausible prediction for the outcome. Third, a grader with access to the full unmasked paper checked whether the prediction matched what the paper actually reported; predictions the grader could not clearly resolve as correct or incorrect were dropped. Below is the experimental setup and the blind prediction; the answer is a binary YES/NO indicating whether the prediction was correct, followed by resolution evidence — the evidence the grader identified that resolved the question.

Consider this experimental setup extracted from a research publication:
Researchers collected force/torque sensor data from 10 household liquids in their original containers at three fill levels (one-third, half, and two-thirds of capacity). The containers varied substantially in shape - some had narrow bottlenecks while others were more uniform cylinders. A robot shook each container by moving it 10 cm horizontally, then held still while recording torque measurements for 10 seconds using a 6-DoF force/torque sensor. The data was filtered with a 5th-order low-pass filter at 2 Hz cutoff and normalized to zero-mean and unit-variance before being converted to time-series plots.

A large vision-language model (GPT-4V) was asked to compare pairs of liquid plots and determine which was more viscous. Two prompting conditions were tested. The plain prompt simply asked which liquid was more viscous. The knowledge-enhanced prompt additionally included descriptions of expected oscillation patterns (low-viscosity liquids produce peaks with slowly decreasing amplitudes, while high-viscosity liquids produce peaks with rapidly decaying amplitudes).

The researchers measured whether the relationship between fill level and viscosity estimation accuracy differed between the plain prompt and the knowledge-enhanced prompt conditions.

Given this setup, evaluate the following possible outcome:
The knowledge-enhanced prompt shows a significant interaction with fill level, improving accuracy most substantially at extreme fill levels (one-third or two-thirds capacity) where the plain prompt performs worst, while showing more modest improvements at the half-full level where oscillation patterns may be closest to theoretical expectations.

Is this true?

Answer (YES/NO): NO